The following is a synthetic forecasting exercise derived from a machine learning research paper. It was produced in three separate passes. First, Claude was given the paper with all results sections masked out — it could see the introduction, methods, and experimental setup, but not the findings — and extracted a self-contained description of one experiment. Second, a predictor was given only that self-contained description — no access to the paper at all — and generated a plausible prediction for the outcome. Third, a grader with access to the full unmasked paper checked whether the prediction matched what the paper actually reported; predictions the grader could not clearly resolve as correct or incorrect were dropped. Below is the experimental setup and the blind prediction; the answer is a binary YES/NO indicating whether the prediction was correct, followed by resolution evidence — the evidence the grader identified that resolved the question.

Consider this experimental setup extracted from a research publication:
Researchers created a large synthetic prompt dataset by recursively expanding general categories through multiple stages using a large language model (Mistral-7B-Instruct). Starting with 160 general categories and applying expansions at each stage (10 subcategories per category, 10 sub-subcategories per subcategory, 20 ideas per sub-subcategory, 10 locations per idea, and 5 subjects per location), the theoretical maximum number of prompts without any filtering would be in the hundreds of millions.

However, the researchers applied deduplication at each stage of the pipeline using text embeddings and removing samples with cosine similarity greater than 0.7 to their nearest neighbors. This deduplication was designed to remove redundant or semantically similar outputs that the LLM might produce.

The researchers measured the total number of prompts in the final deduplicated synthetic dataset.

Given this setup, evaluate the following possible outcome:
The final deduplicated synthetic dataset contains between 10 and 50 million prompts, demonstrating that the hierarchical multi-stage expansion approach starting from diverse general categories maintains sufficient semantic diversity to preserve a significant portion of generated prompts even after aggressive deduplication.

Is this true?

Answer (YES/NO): YES